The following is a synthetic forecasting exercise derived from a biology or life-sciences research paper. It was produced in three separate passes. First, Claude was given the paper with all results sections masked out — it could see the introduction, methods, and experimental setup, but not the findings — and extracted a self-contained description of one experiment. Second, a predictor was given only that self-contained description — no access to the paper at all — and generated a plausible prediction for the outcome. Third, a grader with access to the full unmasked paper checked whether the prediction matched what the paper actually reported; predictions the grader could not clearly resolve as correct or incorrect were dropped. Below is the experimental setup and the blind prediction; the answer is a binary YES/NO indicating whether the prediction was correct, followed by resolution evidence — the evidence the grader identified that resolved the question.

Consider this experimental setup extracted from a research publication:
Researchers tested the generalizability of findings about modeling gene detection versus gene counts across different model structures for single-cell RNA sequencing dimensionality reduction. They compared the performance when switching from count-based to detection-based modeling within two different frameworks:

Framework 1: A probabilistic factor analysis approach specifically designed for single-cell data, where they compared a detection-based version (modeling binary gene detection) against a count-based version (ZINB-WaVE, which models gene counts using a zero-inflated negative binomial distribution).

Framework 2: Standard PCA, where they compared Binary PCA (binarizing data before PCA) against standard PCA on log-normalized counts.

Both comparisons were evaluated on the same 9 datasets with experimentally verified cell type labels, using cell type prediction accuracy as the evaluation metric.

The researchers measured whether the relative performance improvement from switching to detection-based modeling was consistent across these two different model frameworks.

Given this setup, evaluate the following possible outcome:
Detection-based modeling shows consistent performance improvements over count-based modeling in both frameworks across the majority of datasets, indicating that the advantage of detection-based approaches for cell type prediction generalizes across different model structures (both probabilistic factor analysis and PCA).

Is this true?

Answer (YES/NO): YES